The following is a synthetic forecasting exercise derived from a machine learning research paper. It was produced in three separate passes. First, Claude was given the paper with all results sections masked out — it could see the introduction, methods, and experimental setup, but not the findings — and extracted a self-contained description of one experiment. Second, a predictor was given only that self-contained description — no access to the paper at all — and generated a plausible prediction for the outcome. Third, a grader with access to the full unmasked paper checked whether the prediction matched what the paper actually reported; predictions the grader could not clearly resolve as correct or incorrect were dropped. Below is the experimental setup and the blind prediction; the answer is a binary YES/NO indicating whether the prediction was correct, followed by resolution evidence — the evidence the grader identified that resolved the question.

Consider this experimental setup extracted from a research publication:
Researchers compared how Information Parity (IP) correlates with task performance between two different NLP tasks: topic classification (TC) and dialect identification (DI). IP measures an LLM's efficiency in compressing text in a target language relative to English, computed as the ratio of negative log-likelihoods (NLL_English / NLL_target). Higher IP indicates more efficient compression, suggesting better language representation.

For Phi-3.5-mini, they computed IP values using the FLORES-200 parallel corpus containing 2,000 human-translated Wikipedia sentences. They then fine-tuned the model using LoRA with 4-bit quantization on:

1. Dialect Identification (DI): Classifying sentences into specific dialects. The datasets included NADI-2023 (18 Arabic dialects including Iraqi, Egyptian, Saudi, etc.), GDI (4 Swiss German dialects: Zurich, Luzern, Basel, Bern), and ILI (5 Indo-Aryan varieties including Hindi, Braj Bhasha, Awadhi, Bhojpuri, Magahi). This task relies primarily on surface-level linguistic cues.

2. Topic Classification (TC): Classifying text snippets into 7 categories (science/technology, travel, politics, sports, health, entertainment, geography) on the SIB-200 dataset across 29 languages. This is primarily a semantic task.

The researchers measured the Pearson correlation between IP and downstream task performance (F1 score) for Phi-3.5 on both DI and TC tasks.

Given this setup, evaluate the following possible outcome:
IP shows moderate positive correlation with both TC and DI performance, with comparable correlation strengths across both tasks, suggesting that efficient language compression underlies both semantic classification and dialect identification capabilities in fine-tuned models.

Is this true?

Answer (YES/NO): NO